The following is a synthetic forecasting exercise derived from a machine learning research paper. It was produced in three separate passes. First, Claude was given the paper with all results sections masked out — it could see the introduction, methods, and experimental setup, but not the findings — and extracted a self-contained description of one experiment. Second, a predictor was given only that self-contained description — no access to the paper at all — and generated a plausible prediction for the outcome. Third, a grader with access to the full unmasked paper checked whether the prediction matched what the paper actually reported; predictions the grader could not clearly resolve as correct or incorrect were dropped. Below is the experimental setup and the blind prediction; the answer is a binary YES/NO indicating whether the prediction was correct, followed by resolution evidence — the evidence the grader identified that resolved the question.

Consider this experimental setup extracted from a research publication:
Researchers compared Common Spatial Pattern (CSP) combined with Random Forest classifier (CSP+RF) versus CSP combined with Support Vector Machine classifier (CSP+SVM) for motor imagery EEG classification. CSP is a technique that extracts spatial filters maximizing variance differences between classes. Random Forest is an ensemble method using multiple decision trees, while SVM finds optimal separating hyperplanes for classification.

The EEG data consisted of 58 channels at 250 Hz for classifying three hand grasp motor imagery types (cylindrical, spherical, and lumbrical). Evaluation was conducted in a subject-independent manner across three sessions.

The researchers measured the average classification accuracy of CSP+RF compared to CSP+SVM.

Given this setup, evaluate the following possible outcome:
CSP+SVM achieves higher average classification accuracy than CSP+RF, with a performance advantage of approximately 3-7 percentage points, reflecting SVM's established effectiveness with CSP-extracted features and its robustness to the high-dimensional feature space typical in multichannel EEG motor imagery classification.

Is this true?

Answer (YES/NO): YES